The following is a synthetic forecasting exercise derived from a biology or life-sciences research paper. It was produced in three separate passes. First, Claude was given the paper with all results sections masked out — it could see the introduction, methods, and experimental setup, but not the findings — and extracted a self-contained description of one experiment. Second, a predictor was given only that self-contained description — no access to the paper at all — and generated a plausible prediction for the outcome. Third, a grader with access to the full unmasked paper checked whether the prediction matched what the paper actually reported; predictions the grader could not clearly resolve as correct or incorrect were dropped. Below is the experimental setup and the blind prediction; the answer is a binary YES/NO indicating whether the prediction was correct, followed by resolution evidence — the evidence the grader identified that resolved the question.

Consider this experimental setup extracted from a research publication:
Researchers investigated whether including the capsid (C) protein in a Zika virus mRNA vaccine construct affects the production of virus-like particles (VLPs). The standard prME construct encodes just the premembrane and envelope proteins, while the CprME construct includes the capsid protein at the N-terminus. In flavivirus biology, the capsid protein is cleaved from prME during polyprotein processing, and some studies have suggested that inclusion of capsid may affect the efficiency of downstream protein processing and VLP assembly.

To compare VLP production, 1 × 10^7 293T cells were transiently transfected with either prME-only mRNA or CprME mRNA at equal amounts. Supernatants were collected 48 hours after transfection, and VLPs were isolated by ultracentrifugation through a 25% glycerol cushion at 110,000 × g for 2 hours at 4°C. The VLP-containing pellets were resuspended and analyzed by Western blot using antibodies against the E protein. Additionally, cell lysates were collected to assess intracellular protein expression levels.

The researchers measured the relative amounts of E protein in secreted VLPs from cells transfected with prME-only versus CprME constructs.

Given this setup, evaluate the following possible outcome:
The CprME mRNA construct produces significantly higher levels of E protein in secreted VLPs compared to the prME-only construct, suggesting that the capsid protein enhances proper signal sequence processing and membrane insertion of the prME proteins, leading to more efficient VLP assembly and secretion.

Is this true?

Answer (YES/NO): NO